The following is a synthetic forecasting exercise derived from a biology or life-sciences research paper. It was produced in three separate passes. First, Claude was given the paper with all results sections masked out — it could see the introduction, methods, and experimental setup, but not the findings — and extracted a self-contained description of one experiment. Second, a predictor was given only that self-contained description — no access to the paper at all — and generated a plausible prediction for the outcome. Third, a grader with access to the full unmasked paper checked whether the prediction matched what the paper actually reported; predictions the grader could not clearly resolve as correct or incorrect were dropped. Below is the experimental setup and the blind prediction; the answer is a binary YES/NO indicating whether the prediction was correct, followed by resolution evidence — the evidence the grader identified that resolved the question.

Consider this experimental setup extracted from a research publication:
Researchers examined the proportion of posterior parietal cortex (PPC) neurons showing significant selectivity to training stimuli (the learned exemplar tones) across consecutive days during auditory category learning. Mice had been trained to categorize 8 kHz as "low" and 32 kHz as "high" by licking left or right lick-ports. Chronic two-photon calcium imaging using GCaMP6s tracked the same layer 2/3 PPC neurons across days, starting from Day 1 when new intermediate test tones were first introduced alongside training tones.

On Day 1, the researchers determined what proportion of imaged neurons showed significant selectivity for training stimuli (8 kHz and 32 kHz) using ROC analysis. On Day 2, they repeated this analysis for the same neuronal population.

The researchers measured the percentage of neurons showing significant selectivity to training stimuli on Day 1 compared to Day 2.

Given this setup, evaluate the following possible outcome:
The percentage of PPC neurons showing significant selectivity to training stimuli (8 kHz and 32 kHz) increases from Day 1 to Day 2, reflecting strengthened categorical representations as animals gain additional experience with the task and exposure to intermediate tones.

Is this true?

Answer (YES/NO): NO